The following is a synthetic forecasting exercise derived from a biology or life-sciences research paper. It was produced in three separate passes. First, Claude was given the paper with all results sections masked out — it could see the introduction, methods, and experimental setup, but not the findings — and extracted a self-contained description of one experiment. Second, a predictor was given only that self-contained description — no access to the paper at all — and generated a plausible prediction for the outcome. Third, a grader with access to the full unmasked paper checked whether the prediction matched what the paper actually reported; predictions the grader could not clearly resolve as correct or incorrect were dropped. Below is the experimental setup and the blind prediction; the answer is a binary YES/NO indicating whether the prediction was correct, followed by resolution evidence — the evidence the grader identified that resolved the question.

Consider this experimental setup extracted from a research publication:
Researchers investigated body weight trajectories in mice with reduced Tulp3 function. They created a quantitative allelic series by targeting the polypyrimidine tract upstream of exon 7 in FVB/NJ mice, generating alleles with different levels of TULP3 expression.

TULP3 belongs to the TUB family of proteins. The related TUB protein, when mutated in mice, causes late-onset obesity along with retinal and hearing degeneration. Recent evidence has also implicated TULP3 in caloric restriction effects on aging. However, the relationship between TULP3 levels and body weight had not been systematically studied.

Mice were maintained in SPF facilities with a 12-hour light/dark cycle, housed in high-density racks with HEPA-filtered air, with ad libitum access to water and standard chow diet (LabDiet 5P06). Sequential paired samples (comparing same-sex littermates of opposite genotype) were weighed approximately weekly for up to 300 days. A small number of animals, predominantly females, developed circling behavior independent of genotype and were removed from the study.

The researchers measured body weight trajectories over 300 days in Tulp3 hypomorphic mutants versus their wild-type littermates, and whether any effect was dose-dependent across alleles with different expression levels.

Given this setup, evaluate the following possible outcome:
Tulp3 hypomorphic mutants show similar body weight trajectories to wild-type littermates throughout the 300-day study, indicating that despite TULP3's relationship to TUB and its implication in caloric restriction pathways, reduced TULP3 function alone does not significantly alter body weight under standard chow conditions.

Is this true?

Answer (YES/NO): NO